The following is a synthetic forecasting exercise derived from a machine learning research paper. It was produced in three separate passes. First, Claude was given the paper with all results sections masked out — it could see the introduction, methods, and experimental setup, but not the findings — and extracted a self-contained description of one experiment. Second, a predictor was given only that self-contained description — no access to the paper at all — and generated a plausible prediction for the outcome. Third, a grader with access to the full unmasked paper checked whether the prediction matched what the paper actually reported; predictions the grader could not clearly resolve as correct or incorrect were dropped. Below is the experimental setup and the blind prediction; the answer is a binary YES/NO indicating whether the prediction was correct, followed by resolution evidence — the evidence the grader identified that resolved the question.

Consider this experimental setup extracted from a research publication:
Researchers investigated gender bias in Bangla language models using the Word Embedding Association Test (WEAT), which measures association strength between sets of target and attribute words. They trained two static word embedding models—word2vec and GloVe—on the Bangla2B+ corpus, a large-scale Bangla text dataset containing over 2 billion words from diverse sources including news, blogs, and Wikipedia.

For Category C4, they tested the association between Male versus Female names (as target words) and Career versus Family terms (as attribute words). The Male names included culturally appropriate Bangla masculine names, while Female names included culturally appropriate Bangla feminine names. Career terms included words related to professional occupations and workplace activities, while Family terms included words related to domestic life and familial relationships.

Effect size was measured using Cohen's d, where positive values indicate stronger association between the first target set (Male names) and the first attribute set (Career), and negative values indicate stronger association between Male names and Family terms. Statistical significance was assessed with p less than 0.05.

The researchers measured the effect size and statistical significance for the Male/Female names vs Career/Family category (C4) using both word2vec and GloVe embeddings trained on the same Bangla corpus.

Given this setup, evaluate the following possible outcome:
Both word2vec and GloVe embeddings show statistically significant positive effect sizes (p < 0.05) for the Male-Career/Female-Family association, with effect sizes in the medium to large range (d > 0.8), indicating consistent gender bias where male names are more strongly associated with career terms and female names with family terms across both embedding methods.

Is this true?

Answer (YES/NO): NO